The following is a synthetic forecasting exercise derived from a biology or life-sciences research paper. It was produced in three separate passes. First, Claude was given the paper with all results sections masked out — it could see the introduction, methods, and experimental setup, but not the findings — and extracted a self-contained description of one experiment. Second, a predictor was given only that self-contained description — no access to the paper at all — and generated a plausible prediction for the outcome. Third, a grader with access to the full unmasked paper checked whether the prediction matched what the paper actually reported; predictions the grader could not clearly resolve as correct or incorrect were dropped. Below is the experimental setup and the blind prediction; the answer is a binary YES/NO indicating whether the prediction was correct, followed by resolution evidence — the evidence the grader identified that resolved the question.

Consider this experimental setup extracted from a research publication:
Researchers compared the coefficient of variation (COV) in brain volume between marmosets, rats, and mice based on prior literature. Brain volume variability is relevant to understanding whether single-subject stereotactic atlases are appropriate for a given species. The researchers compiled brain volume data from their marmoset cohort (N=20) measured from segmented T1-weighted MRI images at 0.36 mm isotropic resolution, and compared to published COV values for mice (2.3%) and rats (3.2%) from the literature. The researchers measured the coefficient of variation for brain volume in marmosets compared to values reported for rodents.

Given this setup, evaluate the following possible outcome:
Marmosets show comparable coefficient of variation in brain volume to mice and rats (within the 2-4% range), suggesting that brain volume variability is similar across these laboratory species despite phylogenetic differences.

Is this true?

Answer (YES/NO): NO